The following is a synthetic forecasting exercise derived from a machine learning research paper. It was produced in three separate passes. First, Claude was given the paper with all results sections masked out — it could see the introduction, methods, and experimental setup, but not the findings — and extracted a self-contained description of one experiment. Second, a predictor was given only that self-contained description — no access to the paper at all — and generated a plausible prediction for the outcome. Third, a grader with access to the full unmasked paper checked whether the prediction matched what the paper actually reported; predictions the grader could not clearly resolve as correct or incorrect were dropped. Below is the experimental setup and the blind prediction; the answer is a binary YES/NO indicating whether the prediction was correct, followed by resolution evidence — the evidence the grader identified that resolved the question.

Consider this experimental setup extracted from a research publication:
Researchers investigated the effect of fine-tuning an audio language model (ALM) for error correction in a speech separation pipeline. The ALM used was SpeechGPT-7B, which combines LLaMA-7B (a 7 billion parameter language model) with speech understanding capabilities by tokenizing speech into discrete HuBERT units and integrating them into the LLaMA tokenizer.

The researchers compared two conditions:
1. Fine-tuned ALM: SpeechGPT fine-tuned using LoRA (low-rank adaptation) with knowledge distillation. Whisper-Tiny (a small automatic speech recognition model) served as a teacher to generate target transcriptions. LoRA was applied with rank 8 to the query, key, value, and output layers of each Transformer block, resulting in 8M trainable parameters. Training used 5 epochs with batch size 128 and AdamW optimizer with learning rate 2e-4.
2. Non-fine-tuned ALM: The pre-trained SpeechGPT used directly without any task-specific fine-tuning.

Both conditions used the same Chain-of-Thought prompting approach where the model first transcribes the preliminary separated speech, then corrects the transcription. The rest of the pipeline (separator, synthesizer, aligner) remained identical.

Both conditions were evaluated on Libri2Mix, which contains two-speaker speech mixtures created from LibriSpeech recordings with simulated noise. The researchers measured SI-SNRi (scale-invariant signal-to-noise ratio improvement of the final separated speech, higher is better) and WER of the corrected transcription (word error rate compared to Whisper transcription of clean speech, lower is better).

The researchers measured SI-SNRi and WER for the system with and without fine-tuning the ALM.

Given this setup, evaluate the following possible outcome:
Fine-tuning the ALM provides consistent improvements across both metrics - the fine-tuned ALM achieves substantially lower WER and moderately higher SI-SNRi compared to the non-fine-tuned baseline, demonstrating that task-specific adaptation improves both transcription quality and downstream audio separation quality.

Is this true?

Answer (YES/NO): NO